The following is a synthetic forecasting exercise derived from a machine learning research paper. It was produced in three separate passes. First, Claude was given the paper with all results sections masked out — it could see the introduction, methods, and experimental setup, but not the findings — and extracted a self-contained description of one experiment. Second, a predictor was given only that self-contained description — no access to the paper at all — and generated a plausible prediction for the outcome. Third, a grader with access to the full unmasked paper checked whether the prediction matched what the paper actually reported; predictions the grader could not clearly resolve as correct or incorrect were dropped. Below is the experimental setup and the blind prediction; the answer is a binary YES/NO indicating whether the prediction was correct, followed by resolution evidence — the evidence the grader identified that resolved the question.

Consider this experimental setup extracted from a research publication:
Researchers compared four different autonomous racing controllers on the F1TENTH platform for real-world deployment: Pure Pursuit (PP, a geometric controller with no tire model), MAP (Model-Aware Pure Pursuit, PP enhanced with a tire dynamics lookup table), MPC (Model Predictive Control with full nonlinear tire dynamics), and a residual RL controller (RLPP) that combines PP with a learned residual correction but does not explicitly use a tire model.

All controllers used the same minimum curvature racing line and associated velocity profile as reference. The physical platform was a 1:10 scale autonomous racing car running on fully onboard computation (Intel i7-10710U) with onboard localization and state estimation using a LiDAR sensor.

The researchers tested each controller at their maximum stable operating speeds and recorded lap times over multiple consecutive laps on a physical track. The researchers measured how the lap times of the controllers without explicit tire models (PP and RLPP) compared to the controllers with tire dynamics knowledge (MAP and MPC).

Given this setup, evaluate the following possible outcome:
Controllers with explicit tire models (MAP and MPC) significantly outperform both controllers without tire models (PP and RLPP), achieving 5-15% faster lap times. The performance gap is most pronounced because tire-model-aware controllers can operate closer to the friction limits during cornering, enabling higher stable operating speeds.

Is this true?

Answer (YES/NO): YES